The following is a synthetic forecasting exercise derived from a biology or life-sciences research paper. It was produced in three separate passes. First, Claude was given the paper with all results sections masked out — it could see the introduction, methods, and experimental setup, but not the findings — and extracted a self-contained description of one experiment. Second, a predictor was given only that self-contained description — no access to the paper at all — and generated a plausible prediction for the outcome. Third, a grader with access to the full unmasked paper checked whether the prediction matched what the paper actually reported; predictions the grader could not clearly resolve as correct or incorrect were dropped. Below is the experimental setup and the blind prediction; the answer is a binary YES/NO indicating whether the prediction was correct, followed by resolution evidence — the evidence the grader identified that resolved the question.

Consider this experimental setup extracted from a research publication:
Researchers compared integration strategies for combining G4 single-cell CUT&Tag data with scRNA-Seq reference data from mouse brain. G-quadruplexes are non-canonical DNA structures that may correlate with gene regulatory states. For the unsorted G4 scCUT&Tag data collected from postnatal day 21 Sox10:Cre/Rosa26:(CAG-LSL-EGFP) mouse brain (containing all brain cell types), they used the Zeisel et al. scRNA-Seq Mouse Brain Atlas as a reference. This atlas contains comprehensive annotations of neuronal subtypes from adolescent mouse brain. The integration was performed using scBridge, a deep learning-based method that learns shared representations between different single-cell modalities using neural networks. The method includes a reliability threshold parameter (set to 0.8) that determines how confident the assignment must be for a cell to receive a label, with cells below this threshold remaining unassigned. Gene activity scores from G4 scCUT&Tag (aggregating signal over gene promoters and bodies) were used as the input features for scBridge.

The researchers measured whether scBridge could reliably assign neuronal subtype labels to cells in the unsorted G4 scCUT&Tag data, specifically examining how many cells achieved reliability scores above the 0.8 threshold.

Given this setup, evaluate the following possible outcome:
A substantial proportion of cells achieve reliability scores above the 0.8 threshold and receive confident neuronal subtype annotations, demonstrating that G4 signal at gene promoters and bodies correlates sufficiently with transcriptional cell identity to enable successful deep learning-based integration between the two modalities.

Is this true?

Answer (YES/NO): YES